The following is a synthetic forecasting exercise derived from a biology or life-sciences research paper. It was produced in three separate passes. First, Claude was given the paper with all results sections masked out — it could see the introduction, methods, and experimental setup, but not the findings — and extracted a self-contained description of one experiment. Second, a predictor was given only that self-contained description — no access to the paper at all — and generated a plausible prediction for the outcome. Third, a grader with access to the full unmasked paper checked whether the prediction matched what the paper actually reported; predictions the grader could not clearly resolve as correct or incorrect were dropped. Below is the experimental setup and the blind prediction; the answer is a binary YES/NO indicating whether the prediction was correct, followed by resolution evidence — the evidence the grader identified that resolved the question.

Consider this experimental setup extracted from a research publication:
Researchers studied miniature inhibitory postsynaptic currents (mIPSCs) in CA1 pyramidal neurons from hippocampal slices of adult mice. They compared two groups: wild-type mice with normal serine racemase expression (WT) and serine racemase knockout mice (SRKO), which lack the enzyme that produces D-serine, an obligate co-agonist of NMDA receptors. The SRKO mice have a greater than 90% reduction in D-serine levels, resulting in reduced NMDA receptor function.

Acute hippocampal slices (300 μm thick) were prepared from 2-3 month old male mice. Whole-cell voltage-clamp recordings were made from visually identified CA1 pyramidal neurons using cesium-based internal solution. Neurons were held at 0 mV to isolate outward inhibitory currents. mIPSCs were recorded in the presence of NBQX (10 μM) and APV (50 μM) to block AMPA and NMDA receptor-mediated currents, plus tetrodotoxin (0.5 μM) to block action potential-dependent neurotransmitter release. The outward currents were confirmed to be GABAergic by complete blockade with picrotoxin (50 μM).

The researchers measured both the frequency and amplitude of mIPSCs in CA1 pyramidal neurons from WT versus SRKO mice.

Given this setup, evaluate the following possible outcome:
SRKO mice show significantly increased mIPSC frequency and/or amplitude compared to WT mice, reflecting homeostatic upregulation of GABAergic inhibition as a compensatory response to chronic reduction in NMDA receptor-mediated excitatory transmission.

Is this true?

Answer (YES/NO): NO